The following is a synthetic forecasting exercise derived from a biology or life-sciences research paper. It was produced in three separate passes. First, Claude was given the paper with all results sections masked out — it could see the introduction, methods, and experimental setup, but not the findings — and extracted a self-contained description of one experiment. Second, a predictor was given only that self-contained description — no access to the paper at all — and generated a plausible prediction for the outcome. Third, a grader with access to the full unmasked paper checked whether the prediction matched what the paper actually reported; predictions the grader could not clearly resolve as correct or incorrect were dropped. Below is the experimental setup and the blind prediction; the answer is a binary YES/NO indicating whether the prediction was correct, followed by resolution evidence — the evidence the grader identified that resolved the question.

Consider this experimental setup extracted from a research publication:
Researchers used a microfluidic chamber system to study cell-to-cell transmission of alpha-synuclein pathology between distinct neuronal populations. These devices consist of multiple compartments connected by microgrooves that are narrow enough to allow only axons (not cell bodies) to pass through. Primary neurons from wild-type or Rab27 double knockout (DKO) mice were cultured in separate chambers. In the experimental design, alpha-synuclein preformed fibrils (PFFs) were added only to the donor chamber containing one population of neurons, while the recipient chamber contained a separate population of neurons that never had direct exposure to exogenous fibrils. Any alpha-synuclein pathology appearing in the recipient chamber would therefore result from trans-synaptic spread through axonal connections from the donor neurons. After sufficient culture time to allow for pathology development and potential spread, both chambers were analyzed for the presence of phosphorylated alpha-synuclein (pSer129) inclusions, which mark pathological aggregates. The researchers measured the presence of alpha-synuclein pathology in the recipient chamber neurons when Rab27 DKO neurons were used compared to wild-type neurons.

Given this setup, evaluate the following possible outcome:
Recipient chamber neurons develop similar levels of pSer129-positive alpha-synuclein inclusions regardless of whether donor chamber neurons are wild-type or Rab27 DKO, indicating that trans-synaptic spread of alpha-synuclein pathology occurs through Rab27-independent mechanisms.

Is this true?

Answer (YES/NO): NO